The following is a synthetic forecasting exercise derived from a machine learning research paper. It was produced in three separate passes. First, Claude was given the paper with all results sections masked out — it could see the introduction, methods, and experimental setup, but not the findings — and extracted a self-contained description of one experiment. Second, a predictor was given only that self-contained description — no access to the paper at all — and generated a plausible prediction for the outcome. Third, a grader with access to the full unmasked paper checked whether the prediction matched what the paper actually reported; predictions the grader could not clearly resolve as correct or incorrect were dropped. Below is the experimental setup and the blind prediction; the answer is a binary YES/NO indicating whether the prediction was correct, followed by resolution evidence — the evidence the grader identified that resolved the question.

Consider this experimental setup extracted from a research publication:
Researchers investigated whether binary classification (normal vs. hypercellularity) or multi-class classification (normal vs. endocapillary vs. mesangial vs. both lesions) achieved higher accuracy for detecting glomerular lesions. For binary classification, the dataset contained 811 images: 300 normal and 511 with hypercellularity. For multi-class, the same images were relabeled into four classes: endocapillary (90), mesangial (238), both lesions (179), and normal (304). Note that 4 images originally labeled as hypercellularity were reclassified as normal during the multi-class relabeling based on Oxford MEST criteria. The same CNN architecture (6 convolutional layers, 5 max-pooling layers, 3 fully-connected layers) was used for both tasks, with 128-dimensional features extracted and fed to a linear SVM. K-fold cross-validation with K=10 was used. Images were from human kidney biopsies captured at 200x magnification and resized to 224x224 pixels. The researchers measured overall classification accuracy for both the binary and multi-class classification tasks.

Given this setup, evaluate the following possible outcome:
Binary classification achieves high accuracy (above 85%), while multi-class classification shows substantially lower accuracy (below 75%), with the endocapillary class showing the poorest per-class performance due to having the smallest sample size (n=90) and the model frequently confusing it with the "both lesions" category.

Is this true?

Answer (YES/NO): NO